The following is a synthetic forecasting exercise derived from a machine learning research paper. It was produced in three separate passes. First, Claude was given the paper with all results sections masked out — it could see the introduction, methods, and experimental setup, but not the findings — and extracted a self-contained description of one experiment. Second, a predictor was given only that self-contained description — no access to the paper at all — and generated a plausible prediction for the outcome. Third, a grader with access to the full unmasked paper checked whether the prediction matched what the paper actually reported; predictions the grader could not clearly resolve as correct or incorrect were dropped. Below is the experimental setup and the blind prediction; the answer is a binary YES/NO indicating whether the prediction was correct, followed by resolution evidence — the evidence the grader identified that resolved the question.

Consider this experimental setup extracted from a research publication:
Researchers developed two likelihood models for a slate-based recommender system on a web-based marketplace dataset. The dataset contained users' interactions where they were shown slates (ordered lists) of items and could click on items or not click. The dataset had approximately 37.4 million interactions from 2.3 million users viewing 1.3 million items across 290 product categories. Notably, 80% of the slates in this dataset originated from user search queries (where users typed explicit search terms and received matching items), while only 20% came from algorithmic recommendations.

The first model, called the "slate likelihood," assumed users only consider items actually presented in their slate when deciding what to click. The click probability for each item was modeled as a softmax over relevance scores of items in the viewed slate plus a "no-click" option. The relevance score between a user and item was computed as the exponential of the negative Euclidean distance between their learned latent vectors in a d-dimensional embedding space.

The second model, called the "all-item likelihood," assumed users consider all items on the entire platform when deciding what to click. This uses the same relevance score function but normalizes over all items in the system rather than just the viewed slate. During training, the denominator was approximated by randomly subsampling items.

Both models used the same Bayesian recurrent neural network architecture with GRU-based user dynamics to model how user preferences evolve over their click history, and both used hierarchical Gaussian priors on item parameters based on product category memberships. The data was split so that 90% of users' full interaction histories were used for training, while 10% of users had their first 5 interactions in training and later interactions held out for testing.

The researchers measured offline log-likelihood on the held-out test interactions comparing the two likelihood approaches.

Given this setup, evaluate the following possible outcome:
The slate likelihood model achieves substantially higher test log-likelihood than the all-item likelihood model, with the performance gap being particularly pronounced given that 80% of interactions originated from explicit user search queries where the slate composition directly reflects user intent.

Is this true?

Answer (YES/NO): NO